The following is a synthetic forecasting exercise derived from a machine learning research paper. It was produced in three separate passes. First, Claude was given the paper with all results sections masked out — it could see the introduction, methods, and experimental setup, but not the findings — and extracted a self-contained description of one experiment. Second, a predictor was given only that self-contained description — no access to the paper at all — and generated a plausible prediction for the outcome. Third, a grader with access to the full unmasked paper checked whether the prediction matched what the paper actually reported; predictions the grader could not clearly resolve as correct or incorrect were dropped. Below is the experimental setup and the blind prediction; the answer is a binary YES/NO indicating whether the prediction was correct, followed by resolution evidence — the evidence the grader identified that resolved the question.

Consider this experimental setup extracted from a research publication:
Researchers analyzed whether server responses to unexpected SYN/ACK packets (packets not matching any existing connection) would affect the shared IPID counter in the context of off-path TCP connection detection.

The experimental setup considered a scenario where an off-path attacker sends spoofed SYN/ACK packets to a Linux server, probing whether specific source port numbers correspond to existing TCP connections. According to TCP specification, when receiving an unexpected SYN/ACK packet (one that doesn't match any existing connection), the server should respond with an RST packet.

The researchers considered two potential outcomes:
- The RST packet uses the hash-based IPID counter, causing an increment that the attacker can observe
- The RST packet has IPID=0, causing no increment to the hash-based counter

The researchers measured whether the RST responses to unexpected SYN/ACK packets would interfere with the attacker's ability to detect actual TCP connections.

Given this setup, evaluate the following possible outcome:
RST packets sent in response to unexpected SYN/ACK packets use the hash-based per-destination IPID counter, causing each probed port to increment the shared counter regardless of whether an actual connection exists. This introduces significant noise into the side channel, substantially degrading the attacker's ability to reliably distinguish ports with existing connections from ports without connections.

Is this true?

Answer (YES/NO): NO